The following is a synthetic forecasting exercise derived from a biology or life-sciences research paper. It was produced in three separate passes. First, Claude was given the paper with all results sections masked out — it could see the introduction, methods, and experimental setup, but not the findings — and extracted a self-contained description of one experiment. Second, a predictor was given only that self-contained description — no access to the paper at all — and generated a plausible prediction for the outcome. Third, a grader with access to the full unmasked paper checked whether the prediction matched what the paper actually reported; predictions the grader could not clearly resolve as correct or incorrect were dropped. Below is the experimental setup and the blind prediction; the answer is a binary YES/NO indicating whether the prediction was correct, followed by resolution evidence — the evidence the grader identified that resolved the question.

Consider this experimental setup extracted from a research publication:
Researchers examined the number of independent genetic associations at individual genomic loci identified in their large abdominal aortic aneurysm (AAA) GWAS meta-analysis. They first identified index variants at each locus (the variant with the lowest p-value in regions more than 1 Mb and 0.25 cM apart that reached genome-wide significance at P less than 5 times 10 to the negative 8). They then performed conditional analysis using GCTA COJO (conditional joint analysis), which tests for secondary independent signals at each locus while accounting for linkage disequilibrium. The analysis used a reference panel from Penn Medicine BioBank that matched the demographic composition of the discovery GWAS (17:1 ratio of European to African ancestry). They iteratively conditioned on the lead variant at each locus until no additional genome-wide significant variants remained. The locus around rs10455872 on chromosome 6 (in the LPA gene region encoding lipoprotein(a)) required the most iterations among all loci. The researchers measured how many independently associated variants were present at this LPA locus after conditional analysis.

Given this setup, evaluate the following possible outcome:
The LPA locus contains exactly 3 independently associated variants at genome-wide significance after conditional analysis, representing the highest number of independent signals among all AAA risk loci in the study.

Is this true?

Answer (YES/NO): NO